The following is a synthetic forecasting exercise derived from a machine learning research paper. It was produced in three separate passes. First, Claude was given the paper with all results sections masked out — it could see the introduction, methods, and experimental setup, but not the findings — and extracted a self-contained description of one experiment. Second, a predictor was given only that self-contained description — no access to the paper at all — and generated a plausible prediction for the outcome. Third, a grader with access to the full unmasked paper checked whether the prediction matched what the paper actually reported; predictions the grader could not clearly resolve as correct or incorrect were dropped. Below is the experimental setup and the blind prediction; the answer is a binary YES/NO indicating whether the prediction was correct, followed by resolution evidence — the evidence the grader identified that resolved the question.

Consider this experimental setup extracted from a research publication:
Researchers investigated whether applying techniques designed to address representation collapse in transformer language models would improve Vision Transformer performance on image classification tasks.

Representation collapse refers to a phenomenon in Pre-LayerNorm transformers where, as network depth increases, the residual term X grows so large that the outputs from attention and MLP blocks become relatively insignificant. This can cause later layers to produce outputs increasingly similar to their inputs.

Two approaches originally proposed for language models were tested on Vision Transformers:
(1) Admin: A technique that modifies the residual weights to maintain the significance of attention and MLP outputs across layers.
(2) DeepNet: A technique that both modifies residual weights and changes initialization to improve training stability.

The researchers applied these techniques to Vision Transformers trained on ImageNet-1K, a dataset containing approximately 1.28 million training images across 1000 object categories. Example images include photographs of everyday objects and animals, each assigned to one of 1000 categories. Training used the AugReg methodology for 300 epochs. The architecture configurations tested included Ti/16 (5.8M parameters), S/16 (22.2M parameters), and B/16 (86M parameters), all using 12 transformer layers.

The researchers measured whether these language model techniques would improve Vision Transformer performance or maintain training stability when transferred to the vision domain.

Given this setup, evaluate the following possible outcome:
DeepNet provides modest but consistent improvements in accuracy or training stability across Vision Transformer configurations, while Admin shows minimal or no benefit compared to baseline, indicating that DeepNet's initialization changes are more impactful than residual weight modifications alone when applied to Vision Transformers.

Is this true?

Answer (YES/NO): NO